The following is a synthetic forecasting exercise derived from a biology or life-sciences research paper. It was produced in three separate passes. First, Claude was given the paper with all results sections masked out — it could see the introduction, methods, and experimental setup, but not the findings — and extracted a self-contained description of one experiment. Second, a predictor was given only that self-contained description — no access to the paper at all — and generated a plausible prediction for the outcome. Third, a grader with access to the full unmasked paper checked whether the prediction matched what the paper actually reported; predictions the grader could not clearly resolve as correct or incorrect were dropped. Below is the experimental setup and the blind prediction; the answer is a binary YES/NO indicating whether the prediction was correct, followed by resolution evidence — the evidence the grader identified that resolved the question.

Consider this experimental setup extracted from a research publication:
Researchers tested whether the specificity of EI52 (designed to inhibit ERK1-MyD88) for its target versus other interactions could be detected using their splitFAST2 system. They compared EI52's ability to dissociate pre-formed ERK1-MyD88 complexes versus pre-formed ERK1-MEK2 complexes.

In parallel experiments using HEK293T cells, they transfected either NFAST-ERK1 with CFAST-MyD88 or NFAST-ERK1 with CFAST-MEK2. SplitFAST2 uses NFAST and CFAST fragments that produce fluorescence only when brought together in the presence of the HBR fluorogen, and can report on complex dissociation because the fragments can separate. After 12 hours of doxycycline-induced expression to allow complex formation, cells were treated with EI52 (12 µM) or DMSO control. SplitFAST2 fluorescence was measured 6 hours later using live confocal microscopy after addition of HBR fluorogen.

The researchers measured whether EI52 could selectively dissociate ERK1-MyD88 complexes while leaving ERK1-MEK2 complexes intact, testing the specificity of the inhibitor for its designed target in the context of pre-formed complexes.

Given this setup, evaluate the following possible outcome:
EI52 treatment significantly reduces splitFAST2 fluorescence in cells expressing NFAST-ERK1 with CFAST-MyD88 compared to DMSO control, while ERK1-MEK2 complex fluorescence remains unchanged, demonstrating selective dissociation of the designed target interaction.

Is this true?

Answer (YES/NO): YES